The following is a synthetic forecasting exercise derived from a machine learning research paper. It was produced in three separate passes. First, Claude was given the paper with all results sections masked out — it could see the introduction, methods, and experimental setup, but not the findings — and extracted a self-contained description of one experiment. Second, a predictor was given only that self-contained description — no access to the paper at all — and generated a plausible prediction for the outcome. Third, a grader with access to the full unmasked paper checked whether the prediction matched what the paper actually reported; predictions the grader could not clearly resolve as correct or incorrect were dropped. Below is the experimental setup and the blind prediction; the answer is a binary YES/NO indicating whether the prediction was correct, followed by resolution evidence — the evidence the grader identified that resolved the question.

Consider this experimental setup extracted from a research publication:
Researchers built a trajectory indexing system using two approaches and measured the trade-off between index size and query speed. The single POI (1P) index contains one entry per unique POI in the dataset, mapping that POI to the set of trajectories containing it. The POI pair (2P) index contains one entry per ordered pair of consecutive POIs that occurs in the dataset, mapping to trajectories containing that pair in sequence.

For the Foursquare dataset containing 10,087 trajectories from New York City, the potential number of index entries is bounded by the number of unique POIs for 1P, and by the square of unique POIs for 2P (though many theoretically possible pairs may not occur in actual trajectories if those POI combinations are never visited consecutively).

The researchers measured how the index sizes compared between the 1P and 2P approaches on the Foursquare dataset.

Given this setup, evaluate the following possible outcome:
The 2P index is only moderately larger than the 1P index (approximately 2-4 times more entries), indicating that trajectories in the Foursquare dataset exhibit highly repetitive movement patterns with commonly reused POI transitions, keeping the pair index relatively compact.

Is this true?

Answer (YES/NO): NO